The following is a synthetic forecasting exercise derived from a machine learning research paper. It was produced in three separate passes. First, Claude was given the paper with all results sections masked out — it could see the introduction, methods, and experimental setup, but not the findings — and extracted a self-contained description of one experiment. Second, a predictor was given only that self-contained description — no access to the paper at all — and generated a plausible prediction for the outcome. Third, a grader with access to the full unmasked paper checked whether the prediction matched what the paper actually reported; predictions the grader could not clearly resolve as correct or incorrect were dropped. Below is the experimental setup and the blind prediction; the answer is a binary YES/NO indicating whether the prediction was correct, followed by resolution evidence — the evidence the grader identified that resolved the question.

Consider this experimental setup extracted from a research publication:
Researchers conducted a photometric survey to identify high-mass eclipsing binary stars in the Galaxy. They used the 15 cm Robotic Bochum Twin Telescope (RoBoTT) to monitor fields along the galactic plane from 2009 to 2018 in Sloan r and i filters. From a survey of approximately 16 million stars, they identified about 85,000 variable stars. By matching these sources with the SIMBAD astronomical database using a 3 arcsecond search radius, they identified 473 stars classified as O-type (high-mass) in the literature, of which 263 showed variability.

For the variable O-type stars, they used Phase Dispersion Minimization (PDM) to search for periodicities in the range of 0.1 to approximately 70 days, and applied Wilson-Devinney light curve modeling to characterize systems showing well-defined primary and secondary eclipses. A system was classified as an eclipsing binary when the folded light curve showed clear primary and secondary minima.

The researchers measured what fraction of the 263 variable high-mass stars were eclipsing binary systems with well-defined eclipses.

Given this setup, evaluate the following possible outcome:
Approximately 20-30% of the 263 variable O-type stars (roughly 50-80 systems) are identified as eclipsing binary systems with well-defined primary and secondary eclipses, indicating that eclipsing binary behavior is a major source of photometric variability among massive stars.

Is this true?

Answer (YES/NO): NO